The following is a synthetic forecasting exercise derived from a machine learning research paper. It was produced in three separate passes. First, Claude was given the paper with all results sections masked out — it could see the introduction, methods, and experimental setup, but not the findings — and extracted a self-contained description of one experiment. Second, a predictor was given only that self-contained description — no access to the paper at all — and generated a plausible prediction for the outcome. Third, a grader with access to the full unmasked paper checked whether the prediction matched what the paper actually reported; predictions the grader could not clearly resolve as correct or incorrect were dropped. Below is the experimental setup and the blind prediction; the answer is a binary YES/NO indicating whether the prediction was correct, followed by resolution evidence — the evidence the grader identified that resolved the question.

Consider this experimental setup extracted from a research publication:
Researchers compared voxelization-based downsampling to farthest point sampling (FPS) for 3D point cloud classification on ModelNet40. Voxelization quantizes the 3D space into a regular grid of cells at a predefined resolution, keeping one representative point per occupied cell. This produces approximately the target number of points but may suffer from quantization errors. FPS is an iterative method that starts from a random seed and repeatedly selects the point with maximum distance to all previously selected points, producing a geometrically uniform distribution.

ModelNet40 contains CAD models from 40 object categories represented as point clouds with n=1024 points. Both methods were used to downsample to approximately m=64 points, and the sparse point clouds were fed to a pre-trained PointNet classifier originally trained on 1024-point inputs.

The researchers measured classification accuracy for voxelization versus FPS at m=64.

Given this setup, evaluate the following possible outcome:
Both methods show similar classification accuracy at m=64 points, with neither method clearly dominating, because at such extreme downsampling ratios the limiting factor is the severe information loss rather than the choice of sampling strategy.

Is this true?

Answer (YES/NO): YES